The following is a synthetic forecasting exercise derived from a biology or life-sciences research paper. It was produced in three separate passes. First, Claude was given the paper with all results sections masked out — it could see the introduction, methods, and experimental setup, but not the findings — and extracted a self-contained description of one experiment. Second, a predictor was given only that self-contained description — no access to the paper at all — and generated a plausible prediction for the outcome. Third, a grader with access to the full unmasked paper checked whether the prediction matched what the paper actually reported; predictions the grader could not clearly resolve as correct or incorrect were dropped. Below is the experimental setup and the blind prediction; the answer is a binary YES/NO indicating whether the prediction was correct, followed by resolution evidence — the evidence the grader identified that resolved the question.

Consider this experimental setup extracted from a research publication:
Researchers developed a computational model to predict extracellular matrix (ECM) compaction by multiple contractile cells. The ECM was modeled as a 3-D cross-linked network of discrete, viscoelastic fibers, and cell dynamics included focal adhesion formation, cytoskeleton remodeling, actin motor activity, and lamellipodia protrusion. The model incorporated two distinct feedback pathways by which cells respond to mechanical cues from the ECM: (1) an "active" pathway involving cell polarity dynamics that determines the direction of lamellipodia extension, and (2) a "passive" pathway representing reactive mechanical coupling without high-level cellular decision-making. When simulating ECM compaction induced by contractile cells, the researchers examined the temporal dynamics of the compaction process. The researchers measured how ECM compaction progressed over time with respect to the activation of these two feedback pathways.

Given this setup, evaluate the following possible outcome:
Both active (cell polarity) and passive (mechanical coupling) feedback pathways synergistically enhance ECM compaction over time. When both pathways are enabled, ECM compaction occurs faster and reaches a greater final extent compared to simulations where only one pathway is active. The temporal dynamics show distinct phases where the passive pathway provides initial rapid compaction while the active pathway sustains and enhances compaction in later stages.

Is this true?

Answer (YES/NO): YES